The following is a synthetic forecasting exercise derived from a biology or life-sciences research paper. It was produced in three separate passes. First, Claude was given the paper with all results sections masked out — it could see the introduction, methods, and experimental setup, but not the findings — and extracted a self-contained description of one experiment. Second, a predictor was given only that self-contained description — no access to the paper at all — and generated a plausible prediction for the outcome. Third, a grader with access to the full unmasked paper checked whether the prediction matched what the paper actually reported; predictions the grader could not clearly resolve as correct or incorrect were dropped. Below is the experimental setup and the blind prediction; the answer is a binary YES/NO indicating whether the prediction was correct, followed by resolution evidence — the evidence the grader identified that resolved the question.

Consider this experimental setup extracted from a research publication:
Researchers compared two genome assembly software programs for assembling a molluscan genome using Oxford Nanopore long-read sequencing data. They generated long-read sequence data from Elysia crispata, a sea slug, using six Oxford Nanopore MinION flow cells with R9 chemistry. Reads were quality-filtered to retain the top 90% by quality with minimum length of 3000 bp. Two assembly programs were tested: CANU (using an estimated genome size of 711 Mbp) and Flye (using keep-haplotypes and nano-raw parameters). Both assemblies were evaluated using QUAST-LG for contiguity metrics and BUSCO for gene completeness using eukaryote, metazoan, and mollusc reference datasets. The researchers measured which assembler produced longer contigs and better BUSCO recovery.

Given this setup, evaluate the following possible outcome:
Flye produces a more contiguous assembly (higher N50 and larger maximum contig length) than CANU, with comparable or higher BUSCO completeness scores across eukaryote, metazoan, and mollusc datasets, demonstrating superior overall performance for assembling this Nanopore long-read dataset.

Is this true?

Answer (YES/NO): YES